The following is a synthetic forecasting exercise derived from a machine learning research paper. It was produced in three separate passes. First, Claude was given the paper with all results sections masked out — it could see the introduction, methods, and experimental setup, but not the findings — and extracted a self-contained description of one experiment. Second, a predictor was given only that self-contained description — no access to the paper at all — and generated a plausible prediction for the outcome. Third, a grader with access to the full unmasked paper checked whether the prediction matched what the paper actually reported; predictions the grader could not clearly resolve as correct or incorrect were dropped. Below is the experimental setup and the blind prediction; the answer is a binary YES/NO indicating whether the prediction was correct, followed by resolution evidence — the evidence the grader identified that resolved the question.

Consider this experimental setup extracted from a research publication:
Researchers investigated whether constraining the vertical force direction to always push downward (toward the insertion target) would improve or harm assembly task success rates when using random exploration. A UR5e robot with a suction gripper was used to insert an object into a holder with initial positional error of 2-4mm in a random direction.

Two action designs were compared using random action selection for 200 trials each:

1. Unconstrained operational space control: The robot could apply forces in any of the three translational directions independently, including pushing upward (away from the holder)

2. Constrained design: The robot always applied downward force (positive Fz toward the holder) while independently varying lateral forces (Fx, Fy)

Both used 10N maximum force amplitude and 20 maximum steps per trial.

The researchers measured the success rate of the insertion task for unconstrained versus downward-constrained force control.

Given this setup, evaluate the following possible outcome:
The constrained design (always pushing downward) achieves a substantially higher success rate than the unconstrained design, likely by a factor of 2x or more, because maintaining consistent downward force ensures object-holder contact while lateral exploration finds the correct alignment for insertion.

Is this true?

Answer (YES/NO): YES